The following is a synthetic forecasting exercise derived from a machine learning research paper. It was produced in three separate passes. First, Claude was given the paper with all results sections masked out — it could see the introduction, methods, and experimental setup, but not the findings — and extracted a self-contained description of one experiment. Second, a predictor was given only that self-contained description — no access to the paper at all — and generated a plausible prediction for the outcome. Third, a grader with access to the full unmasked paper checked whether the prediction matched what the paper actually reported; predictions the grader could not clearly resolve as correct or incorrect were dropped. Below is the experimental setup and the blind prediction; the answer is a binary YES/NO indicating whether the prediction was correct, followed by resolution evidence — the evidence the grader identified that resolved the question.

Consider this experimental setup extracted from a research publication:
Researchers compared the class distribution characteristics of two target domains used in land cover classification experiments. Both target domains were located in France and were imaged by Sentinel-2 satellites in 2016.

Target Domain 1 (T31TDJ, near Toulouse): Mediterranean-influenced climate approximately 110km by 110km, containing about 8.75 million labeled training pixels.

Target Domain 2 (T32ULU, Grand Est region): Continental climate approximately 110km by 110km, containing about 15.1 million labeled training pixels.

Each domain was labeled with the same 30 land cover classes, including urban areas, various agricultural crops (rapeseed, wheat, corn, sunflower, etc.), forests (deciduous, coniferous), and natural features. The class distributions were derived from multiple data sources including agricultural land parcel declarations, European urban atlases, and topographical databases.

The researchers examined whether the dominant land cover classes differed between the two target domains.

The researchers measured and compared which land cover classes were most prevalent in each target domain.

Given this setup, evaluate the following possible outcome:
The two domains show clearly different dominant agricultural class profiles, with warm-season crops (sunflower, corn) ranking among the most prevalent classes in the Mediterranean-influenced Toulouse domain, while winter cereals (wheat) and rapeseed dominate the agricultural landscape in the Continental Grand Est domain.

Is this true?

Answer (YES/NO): NO